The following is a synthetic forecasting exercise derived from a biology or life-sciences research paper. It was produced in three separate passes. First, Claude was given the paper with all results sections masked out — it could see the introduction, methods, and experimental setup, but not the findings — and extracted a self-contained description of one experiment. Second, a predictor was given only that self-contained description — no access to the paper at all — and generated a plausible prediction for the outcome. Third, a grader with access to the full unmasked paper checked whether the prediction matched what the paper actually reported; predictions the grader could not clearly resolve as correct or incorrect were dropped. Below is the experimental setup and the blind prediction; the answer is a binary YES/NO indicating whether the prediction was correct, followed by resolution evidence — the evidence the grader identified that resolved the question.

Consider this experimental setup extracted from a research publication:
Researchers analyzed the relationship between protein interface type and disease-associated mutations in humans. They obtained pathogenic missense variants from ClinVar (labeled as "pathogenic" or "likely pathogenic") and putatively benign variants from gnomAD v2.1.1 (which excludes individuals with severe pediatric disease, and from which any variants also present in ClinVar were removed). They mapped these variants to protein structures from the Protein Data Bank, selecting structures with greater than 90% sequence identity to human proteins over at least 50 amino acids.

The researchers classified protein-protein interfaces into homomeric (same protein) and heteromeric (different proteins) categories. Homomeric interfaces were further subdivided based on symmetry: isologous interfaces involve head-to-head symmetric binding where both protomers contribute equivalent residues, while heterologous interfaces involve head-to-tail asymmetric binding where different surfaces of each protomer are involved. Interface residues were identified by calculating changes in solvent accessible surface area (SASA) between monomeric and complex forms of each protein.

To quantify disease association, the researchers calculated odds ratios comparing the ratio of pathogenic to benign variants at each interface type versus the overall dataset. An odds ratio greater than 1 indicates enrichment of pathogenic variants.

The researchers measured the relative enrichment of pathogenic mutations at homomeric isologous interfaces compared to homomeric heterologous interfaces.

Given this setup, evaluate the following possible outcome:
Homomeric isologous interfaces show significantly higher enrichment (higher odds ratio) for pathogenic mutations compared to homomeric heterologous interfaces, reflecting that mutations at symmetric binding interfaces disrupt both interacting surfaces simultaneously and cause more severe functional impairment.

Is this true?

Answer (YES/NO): NO